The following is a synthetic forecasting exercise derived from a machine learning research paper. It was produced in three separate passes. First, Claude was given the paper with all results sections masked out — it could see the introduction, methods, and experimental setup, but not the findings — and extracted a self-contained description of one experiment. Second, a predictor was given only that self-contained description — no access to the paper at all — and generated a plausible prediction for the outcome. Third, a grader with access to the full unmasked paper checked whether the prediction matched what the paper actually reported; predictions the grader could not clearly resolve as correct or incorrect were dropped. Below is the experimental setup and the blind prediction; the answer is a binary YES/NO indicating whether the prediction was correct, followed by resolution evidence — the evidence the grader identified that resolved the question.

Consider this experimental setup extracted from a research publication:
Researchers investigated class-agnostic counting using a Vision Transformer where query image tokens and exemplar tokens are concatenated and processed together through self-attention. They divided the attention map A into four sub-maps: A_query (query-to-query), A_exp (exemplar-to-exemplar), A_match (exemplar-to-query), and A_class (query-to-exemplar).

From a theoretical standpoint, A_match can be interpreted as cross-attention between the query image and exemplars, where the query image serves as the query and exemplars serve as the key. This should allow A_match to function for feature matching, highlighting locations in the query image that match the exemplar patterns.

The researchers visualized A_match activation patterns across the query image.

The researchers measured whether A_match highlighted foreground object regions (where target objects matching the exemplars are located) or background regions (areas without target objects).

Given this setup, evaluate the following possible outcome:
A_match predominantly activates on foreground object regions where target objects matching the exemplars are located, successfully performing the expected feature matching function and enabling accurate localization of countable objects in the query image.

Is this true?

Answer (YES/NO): YES